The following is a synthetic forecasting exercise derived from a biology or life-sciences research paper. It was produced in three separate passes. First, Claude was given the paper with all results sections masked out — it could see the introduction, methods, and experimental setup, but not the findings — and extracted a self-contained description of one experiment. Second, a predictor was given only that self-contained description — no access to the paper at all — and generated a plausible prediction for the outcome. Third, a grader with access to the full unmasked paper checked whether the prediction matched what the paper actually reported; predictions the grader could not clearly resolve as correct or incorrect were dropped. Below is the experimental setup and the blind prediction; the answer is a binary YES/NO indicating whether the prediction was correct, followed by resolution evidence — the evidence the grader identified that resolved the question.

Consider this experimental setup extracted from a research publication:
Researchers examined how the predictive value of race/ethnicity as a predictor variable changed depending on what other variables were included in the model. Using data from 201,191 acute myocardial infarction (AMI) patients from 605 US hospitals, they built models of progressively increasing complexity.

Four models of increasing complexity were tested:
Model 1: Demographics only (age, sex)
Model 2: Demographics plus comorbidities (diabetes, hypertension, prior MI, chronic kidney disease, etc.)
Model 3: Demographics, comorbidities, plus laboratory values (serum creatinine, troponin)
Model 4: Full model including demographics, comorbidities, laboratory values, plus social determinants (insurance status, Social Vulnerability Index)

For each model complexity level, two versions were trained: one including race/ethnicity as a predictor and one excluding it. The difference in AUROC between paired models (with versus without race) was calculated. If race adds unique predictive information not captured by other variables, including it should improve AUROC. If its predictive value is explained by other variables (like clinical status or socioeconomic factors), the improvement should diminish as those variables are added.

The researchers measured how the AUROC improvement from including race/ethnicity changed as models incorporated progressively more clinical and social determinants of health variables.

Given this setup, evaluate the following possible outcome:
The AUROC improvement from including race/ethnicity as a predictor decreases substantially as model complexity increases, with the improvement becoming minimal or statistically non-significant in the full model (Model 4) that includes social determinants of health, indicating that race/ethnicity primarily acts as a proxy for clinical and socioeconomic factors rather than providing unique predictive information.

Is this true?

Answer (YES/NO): NO